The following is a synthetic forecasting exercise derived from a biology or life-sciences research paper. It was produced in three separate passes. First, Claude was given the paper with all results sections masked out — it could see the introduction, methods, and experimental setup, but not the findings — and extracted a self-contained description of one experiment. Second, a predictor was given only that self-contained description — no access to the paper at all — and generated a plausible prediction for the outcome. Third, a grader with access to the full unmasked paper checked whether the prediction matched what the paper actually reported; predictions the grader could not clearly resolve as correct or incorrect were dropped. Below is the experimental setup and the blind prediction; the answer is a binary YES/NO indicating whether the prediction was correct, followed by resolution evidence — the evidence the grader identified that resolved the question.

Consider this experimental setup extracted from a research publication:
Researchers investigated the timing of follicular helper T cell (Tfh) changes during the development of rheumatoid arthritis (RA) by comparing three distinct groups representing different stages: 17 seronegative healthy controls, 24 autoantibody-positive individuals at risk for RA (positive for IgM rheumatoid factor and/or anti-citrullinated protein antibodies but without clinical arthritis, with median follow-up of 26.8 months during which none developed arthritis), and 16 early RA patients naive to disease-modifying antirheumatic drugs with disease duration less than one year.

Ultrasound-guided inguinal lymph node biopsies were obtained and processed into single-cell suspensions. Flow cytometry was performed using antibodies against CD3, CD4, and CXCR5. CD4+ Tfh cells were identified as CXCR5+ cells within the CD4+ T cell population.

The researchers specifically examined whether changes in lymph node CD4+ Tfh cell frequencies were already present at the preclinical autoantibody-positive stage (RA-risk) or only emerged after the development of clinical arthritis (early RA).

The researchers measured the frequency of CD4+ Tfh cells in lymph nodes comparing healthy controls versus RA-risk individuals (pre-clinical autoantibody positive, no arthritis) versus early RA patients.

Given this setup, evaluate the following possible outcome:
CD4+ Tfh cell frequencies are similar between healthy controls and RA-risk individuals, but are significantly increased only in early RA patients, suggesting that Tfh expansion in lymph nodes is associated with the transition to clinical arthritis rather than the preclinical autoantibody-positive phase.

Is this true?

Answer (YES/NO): YES